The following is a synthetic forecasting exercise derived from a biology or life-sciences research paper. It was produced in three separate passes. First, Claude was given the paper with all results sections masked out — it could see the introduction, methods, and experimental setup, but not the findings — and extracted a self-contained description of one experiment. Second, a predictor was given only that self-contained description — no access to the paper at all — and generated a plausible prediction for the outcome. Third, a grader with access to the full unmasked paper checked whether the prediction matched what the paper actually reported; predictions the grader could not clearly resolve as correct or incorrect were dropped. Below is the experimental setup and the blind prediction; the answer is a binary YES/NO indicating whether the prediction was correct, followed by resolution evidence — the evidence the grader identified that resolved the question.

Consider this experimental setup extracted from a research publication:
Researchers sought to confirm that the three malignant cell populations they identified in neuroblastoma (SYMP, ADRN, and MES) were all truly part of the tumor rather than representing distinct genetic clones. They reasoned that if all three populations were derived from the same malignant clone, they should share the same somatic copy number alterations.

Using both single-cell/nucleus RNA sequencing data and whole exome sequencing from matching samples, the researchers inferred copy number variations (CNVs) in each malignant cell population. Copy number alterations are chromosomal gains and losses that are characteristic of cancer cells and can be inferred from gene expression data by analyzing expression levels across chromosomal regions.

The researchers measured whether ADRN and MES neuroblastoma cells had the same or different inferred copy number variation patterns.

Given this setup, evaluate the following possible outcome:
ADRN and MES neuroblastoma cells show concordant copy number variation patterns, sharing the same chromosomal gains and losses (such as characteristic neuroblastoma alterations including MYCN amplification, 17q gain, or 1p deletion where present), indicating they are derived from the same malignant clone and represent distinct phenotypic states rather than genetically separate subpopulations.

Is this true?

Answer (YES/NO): YES